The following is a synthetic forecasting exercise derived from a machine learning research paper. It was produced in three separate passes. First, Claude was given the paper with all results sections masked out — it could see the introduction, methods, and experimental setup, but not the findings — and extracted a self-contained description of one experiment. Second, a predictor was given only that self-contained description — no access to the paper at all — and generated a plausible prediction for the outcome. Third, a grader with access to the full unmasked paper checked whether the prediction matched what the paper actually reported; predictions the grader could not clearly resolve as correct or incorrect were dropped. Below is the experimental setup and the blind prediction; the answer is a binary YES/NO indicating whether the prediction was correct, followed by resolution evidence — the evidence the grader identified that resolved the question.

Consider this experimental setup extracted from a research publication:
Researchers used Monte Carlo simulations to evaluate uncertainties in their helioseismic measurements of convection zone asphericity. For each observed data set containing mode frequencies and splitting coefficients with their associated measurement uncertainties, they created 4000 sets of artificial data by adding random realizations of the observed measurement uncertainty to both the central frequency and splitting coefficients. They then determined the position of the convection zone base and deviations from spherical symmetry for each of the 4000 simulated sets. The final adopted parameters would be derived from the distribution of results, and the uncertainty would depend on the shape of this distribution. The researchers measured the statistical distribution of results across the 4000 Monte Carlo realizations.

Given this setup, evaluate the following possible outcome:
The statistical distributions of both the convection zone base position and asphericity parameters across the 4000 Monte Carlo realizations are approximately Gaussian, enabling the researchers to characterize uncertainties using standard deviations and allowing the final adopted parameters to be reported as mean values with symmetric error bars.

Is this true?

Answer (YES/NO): YES